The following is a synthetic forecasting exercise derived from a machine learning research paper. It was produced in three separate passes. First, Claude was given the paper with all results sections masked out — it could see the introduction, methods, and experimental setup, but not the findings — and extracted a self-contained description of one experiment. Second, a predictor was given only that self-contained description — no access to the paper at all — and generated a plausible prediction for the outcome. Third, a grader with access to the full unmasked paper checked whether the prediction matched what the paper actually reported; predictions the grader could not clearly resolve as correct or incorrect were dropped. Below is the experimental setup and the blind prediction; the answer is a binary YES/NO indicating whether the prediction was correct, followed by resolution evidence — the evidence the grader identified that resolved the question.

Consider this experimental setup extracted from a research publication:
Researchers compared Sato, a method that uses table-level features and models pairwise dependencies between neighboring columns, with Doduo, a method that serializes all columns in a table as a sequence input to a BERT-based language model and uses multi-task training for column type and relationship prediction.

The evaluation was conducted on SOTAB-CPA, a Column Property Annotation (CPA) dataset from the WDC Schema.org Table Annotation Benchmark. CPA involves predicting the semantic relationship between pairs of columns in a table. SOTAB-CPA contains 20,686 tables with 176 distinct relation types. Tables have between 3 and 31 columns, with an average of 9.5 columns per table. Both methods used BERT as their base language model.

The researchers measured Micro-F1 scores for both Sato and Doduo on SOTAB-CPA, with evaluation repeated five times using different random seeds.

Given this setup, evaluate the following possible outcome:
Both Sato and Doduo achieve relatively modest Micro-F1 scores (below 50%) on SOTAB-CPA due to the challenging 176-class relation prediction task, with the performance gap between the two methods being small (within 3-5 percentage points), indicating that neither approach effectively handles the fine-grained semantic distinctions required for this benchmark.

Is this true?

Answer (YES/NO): NO